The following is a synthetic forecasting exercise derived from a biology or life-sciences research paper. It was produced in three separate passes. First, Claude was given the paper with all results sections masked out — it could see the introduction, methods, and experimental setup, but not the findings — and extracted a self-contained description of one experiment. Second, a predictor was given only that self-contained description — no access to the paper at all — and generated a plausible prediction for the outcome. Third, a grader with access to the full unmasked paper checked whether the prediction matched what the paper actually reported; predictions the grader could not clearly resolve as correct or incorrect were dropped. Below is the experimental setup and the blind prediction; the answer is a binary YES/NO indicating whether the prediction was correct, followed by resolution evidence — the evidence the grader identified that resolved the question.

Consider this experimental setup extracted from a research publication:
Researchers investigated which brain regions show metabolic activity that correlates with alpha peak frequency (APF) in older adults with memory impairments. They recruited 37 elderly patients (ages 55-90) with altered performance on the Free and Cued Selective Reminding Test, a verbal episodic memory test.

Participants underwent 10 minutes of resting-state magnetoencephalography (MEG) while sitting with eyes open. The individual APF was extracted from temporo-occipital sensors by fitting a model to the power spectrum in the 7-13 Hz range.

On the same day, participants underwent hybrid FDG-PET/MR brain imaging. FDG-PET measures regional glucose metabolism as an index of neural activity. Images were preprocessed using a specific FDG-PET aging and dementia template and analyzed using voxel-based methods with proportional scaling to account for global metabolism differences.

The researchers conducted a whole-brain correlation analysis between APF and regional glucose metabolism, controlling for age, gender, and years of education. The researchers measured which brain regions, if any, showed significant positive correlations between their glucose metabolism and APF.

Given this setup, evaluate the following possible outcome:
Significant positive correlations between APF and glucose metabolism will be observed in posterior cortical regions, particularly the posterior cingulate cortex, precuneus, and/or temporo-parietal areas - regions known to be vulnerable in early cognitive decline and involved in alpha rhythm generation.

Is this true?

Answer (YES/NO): YES